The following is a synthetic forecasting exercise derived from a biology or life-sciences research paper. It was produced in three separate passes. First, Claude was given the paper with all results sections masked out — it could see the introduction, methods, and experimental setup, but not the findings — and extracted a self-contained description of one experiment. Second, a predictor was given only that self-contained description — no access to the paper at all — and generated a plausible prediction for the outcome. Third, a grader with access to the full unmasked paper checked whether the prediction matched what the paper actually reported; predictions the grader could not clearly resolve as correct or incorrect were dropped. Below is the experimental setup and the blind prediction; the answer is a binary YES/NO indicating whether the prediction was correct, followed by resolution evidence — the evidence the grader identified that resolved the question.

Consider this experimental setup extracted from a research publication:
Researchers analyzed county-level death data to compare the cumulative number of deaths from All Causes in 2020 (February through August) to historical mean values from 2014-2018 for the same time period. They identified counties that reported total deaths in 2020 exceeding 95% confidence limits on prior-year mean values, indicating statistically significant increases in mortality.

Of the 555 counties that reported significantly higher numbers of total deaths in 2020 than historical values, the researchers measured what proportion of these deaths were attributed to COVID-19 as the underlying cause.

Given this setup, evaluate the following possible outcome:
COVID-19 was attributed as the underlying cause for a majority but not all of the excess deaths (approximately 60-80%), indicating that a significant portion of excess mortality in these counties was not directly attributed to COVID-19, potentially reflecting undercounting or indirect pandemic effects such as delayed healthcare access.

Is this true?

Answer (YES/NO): NO